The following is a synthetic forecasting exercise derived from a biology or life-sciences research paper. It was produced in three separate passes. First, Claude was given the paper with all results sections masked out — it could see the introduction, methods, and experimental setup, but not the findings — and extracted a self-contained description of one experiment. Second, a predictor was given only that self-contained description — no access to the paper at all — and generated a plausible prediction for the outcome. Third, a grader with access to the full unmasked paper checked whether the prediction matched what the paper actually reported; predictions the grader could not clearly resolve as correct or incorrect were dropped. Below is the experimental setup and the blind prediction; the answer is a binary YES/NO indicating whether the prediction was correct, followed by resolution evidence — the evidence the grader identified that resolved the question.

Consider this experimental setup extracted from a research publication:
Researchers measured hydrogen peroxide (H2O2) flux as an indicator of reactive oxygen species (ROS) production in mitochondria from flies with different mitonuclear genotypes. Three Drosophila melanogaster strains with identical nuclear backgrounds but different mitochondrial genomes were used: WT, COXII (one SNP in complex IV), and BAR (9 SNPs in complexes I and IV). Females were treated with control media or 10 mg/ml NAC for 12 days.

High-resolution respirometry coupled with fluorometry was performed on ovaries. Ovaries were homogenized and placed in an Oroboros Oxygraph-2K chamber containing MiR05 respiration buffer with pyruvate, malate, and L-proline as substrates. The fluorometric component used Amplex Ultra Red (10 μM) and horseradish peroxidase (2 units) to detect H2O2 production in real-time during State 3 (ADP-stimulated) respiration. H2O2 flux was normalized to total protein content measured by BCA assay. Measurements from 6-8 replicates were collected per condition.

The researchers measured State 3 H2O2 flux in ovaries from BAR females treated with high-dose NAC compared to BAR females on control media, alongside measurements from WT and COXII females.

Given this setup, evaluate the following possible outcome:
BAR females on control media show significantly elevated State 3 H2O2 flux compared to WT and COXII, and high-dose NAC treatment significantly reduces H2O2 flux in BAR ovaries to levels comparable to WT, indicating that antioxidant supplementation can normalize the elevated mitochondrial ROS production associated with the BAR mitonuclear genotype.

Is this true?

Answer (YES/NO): NO